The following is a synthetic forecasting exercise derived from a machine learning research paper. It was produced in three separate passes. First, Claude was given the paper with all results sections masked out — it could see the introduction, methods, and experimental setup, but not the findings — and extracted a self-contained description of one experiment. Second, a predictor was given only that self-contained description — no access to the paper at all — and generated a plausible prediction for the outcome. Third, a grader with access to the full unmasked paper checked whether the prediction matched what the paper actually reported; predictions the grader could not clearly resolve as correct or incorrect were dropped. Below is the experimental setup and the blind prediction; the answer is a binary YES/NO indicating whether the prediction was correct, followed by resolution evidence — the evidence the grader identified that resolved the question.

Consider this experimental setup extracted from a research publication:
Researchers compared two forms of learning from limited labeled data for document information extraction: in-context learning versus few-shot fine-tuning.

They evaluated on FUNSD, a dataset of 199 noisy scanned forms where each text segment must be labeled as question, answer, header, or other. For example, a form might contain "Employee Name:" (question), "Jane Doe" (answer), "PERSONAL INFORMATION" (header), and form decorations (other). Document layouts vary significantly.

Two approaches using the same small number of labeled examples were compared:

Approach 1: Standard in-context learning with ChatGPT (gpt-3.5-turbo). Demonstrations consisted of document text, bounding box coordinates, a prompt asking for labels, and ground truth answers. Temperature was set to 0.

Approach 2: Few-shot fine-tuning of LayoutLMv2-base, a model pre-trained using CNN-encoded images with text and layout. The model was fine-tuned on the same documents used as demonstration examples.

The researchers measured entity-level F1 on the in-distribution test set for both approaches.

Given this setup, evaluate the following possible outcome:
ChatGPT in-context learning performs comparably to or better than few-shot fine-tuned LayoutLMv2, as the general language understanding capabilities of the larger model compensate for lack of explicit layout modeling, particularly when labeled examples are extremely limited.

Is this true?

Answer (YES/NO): YES